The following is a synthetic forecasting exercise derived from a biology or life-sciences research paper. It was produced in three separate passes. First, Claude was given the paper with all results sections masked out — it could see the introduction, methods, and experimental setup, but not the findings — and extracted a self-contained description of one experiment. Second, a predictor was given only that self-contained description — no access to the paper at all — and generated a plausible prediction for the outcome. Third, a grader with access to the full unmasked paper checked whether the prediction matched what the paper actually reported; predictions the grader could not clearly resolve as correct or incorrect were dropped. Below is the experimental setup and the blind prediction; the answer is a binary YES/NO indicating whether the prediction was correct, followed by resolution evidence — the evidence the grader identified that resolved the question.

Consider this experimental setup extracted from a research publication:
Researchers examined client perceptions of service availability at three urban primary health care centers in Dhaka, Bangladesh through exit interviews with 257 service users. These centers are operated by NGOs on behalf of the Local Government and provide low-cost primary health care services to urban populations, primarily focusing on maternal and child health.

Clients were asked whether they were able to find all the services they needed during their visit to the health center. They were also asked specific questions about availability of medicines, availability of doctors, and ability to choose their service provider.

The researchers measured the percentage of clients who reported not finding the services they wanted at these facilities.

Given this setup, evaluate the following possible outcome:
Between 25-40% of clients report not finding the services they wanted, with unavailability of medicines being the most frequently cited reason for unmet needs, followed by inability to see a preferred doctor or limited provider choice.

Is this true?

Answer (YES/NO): NO